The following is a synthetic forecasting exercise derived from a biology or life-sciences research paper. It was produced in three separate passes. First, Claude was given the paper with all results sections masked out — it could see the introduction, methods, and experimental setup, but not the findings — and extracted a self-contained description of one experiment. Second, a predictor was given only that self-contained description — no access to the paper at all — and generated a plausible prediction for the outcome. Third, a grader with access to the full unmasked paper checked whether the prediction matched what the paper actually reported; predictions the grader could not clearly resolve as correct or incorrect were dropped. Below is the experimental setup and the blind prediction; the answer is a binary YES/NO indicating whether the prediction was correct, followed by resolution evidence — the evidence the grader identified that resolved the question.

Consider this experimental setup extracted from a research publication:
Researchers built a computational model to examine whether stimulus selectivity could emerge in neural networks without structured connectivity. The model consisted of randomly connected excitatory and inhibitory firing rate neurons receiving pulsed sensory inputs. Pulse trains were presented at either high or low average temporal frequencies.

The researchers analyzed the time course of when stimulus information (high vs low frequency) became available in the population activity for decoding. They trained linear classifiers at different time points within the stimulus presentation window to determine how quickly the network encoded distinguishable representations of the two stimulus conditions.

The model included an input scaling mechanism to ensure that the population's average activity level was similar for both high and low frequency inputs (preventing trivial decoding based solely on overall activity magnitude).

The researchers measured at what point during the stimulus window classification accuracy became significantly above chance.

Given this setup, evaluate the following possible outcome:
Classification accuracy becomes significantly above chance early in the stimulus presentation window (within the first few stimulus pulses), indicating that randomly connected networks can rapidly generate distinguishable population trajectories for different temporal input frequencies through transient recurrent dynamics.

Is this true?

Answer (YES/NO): NO